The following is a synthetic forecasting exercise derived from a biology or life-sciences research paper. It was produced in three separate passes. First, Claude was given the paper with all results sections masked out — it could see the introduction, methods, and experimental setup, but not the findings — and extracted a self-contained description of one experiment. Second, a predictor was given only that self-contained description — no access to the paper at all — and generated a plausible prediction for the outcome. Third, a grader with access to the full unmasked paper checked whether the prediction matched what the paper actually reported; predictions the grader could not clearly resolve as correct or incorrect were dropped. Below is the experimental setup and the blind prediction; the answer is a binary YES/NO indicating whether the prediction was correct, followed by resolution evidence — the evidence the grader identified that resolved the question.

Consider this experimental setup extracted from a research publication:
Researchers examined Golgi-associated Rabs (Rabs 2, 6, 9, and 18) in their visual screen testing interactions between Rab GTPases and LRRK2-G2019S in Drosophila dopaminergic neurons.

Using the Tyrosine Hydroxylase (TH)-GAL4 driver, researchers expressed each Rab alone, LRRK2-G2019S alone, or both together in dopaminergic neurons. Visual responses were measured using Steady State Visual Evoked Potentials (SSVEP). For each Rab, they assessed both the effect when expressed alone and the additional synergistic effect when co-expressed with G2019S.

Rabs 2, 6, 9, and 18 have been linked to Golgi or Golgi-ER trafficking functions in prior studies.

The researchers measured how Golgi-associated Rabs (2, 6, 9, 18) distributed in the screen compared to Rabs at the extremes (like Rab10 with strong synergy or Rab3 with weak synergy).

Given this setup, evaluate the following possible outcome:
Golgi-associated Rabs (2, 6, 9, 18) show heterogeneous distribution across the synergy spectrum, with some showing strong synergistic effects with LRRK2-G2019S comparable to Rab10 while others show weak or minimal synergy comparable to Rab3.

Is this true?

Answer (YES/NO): NO